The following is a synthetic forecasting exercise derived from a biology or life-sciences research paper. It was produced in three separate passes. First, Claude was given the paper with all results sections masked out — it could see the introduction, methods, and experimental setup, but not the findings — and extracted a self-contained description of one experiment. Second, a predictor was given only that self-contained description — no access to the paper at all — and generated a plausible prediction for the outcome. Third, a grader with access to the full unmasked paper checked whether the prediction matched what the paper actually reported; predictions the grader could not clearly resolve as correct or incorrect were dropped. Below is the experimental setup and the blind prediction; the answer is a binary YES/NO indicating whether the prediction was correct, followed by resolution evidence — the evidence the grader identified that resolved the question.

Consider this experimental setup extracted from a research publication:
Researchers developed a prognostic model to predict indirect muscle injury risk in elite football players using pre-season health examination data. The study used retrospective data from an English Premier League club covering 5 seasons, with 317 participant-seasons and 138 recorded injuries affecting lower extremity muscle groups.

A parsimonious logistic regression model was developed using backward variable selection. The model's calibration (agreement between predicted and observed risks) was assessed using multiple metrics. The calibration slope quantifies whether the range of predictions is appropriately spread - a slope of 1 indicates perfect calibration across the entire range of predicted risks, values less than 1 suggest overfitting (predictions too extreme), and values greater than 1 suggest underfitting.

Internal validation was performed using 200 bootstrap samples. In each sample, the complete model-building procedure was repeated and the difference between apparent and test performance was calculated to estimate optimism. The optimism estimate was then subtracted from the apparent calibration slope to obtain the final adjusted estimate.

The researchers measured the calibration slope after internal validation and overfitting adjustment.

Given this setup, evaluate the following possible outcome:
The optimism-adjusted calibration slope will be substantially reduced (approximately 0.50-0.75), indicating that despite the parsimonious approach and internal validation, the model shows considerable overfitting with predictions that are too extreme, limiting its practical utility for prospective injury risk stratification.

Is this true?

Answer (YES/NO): YES